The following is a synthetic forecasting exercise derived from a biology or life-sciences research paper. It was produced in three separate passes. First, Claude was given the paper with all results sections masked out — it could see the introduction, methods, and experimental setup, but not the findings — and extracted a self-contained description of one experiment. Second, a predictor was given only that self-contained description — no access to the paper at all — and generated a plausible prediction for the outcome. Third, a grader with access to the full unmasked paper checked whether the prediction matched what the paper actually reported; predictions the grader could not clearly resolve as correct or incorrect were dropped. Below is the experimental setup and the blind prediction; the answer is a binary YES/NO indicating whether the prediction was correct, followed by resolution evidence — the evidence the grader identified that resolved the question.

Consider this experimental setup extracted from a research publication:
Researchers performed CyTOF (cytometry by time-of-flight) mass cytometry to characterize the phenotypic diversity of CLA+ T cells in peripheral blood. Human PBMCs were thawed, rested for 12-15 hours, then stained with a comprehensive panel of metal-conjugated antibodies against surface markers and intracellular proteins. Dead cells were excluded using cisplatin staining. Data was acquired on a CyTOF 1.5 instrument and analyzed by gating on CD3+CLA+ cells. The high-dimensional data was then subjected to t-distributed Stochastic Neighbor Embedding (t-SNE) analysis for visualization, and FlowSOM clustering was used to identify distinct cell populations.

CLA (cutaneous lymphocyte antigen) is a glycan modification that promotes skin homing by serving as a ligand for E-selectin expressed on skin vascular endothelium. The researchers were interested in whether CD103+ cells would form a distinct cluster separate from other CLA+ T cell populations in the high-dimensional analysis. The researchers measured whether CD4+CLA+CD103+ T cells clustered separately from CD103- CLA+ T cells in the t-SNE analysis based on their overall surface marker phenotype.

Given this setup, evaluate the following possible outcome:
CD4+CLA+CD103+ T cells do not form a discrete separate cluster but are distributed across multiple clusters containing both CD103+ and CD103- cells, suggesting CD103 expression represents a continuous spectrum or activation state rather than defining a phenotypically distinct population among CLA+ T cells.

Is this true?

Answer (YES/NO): NO